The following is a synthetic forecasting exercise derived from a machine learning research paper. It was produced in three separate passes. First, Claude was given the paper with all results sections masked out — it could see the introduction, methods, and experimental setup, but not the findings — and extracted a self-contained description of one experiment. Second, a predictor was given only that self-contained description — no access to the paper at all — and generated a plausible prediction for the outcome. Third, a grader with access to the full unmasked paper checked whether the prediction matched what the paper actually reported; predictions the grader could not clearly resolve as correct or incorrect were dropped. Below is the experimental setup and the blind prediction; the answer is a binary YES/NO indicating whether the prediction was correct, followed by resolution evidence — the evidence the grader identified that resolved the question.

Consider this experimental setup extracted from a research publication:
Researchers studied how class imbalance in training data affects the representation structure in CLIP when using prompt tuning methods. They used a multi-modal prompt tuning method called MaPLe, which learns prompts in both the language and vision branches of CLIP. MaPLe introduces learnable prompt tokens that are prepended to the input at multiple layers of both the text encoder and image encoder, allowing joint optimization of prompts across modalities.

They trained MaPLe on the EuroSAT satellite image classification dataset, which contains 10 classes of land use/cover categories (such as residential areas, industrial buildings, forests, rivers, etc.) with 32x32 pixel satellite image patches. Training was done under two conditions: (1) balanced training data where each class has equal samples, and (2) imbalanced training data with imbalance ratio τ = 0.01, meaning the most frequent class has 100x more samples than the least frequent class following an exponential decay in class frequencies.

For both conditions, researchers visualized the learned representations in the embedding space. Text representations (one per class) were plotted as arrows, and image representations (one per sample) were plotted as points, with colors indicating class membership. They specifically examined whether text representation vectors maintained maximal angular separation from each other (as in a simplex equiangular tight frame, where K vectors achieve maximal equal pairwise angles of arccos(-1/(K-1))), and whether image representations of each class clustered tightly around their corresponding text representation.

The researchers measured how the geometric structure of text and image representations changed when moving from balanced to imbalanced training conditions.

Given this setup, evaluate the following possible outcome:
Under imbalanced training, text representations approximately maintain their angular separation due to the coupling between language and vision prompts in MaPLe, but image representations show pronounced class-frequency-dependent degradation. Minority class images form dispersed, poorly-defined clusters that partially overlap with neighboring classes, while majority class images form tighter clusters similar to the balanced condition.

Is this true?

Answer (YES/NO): NO